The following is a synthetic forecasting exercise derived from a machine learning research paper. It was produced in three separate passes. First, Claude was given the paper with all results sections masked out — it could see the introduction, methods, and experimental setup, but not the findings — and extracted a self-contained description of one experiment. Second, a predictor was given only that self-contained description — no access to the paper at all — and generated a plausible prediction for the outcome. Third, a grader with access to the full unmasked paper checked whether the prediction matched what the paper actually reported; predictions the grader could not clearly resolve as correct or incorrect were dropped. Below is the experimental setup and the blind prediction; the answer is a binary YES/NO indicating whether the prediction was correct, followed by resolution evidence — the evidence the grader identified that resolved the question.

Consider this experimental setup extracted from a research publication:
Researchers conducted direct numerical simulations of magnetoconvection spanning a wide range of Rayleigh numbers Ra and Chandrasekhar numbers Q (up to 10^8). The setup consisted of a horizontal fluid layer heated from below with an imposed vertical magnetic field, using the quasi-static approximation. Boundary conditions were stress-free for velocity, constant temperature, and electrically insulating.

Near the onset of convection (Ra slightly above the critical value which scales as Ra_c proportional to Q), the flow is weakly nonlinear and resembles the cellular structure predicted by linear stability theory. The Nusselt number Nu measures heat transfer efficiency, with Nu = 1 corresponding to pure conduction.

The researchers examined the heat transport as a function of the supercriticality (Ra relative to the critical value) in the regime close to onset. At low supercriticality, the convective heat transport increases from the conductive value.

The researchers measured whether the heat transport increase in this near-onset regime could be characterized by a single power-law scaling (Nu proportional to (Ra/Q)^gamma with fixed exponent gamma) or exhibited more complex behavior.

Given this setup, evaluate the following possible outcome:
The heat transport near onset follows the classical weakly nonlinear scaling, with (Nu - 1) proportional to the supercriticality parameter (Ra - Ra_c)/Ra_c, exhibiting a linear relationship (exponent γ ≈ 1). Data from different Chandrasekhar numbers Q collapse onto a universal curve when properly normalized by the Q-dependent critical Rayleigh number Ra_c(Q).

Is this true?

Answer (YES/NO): NO